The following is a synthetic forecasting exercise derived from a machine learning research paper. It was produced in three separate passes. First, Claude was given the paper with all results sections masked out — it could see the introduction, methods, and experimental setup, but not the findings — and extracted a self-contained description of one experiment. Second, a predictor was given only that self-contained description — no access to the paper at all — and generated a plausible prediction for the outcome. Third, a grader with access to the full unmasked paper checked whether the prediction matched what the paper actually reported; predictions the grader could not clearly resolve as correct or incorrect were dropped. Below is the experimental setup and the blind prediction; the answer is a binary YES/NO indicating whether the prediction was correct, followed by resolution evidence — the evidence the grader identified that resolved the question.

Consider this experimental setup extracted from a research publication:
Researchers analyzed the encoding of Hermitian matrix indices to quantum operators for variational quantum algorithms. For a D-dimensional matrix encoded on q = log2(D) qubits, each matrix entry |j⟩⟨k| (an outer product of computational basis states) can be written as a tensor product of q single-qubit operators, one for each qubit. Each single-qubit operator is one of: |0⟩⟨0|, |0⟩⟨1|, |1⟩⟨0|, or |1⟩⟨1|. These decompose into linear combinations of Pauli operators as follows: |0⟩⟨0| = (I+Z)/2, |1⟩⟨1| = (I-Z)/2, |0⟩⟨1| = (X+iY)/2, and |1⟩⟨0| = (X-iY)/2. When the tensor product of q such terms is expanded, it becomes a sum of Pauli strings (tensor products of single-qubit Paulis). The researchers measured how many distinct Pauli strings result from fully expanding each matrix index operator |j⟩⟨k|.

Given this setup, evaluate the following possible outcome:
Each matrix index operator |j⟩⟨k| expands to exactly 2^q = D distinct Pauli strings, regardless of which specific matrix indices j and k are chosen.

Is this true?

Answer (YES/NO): YES